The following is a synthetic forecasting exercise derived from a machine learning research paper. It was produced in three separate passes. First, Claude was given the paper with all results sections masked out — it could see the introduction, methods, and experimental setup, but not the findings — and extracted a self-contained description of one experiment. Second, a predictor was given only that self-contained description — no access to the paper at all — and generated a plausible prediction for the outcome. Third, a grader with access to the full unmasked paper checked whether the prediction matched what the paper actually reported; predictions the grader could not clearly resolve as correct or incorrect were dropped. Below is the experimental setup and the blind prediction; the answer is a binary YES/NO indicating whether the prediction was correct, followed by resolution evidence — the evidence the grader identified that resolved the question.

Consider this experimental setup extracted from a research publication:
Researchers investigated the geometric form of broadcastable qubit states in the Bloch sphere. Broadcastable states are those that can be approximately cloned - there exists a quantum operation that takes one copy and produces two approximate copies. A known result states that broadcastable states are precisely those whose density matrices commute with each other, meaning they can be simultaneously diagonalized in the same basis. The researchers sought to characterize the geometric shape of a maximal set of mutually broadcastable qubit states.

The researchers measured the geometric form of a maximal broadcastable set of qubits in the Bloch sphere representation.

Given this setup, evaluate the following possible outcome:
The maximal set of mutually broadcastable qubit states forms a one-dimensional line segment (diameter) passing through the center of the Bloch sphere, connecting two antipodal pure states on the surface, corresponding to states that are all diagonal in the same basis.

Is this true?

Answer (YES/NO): YES